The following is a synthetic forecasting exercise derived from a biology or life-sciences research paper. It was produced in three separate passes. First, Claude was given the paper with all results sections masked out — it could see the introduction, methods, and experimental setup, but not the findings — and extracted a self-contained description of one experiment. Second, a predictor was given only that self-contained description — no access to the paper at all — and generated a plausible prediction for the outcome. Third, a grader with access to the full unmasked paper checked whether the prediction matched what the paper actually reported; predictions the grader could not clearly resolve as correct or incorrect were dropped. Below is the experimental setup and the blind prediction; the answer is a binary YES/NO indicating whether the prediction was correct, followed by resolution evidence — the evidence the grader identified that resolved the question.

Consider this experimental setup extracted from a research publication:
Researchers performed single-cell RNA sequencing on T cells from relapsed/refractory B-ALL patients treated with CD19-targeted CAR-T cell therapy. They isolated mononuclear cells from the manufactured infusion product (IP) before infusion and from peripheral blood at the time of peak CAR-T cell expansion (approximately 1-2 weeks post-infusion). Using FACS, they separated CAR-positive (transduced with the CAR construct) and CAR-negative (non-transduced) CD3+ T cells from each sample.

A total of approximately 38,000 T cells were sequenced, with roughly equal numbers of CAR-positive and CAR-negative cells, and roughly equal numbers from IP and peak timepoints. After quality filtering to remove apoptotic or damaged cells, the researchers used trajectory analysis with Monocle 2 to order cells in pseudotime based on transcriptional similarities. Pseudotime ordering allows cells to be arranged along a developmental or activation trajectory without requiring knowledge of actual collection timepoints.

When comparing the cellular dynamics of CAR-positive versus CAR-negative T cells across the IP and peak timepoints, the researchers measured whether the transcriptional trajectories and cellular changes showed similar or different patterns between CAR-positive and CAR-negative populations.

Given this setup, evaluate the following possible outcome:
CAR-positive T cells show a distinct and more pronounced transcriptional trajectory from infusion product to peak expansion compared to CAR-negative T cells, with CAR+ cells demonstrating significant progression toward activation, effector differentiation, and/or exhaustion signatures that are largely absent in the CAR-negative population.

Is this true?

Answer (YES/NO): NO